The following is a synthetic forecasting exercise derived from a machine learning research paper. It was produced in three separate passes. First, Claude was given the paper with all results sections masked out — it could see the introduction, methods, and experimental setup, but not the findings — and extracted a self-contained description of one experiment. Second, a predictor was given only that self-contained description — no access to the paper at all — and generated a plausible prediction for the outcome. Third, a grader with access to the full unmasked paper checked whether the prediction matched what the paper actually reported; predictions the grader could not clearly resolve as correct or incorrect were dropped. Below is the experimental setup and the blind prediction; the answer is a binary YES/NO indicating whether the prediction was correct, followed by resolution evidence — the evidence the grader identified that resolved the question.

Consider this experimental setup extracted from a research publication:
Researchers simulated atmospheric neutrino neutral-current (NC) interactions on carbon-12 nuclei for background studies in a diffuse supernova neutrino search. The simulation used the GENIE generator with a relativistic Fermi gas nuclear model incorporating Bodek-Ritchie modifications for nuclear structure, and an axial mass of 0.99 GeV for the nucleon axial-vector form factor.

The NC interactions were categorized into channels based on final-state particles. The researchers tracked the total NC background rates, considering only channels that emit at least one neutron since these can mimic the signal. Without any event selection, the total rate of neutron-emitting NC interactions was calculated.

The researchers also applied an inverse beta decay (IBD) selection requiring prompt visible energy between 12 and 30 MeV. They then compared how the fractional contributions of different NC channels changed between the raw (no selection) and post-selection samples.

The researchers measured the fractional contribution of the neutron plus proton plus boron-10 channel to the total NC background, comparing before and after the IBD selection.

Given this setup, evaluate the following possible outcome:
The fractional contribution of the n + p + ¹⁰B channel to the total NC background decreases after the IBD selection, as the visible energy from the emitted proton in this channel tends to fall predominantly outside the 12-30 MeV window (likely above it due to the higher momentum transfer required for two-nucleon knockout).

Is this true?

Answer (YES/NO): YES